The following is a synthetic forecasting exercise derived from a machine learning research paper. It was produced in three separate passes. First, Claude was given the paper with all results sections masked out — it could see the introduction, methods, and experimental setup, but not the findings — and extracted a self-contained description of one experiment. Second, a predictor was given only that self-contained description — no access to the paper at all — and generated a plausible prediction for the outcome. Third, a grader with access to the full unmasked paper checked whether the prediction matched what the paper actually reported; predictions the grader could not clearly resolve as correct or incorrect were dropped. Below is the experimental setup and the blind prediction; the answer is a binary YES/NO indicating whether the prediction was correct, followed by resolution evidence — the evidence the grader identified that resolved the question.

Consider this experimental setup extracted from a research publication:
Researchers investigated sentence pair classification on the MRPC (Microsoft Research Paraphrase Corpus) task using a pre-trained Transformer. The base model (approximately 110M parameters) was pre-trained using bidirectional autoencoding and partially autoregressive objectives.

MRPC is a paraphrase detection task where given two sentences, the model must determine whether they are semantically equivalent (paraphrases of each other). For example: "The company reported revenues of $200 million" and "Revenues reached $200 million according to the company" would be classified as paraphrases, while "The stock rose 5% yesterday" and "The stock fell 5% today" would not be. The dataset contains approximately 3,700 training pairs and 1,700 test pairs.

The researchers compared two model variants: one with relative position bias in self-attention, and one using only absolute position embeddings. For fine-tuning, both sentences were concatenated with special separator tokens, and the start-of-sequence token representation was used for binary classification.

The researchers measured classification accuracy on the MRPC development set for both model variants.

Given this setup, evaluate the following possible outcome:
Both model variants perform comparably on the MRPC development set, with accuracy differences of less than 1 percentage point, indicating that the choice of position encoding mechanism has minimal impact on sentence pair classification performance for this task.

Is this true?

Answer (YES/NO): YES